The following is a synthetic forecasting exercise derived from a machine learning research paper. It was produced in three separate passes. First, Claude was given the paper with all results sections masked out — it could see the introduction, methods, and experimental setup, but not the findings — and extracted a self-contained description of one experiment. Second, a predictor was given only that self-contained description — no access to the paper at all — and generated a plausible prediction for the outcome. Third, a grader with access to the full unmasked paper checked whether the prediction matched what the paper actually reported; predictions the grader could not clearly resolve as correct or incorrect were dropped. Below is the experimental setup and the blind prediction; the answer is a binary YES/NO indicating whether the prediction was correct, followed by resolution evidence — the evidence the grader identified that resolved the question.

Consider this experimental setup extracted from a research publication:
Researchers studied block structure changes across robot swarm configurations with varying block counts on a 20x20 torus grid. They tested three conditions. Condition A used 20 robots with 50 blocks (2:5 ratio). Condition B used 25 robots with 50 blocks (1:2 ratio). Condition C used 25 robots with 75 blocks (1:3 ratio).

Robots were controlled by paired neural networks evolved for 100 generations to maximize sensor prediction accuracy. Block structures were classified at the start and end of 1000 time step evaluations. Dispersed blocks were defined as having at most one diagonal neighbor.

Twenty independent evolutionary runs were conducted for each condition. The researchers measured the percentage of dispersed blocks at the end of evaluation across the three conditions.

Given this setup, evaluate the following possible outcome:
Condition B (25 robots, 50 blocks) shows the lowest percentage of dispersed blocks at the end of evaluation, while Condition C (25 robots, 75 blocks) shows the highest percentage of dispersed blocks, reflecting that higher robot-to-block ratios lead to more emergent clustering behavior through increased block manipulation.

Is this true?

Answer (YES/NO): NO